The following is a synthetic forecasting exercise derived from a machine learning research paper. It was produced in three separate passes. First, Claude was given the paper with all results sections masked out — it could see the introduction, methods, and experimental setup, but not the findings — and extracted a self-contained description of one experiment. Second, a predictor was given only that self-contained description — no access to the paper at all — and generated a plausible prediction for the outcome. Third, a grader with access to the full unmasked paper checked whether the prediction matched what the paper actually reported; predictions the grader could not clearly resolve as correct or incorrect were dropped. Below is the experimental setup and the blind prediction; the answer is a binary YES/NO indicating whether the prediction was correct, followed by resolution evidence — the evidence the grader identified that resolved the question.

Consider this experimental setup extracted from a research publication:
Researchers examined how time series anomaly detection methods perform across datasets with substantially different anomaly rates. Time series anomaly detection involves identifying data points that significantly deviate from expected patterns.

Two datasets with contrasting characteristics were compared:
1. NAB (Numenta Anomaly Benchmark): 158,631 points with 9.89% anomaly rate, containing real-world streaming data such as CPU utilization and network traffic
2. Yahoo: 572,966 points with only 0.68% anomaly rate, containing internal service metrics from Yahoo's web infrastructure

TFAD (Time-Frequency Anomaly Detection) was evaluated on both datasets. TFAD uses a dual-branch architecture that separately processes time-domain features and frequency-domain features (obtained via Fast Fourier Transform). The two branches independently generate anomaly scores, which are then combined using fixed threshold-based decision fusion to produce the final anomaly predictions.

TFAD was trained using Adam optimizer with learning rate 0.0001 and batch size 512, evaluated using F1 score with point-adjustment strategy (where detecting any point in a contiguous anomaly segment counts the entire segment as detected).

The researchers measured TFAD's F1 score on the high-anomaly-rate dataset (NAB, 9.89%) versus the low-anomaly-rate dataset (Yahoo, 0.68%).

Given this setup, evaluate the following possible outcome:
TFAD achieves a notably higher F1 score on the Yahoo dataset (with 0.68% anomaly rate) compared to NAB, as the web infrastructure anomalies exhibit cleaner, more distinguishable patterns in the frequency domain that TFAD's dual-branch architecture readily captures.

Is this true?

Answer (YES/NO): NO